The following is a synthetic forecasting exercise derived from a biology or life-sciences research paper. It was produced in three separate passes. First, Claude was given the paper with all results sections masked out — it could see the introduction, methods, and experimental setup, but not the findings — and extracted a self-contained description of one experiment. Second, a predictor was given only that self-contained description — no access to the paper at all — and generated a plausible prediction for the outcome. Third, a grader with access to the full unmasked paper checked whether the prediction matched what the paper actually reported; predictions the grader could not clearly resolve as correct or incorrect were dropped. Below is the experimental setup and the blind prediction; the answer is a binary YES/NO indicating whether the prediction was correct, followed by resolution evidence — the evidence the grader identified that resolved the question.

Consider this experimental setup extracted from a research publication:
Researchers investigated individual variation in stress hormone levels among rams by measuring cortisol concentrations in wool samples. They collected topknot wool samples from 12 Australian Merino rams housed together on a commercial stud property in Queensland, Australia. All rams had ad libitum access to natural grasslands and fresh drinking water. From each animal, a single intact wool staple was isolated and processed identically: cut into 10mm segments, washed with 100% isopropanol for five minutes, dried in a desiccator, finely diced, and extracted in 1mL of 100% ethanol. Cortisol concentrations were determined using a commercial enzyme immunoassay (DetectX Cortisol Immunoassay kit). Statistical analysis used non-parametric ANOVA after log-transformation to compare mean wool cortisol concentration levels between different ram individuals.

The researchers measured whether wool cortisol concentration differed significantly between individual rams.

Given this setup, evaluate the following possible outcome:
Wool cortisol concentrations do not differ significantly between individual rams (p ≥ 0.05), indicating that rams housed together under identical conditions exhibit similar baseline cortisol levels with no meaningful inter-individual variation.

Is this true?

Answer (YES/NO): NO